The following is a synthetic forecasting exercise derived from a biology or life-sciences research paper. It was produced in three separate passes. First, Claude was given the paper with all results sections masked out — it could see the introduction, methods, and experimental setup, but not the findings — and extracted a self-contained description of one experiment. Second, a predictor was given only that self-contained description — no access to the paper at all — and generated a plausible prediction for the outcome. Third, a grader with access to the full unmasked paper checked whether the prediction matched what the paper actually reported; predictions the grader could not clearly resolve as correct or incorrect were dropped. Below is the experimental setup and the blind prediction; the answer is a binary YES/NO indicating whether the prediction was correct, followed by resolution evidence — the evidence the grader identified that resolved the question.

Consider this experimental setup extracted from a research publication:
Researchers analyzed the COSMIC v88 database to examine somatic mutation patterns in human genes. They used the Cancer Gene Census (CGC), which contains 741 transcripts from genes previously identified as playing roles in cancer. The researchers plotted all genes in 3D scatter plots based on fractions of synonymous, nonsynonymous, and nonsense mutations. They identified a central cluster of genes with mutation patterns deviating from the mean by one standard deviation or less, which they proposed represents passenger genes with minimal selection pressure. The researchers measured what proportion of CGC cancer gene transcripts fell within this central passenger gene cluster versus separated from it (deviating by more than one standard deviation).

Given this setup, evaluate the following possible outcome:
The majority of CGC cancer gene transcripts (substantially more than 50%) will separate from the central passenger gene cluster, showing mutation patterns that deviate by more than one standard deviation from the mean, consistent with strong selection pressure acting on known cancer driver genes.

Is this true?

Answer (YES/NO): NO